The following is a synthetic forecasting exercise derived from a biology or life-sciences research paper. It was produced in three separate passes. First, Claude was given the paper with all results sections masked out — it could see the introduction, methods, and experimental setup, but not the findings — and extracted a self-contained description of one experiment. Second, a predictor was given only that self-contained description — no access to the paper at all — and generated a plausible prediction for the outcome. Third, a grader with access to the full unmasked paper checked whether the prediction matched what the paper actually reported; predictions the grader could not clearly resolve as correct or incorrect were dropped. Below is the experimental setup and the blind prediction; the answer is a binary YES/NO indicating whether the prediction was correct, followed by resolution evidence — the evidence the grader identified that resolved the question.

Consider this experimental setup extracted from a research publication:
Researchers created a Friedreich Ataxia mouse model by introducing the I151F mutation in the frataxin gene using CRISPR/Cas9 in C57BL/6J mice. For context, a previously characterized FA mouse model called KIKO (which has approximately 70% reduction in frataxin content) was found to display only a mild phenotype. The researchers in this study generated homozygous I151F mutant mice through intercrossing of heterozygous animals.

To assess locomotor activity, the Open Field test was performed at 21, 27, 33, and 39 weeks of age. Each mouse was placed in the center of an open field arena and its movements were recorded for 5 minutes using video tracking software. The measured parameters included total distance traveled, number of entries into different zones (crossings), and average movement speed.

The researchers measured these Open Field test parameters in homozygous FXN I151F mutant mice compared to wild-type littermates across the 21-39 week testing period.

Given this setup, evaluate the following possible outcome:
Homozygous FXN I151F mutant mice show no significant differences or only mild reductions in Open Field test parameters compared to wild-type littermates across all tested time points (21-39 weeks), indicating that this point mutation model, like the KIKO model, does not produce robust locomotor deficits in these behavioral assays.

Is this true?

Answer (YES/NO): NO